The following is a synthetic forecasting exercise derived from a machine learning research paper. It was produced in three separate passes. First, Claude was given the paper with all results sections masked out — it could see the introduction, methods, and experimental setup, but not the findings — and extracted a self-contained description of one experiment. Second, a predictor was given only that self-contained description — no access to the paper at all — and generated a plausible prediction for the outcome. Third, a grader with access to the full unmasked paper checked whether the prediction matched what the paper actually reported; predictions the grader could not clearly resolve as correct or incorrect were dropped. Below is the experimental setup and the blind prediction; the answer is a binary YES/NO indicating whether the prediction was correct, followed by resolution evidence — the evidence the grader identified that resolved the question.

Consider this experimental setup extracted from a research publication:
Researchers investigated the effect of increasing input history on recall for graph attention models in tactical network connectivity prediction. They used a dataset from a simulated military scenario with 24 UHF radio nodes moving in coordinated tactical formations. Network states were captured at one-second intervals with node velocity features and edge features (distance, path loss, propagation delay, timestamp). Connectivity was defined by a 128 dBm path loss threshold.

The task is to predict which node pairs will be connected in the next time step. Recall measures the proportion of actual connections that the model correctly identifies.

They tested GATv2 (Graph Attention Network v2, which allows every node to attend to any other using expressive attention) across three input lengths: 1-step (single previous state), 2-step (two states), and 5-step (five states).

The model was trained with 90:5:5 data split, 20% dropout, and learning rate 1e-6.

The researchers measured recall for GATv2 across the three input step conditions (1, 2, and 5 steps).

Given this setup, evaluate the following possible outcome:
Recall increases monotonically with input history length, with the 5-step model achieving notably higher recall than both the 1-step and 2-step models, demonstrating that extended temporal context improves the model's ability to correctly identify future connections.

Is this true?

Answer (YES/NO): NO